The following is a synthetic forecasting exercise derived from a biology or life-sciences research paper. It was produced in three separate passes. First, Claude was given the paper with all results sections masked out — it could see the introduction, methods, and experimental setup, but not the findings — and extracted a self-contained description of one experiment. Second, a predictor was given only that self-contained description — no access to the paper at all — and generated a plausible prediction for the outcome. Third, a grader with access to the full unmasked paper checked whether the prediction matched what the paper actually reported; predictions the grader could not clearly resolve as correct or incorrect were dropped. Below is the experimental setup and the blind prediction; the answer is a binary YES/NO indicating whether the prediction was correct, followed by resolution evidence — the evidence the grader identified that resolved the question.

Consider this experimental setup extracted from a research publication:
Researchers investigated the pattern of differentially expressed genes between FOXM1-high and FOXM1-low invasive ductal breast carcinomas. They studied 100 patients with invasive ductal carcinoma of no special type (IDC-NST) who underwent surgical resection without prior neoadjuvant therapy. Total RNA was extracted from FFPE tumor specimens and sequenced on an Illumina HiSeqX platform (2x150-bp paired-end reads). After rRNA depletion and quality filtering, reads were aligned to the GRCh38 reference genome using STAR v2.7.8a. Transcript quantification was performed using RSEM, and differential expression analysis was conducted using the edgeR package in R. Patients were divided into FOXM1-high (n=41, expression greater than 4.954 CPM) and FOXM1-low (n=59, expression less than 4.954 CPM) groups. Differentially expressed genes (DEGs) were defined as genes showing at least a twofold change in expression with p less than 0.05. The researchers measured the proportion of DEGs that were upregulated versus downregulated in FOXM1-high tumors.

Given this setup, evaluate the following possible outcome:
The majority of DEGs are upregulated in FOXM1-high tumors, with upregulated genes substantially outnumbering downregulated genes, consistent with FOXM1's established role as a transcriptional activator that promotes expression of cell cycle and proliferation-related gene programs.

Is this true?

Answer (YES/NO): NO